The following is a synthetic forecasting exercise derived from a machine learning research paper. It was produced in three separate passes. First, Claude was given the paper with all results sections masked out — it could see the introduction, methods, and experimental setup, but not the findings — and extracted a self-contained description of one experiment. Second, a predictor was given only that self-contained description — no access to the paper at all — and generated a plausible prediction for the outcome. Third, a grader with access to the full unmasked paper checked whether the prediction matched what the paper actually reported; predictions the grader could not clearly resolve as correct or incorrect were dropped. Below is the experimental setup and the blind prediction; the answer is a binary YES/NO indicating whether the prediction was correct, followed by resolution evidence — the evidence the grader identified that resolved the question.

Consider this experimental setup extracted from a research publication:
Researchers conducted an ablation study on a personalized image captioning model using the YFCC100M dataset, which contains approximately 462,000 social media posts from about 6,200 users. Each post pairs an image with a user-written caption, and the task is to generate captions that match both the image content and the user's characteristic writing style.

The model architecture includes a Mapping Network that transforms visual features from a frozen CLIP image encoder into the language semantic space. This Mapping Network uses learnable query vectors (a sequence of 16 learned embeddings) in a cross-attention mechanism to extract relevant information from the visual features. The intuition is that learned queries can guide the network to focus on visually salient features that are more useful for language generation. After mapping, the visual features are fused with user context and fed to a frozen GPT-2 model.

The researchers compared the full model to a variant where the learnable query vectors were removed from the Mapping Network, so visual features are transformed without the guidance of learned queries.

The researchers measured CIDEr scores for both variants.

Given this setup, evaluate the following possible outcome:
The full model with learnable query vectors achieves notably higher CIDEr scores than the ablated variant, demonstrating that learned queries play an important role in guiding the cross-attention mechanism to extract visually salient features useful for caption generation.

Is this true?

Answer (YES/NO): YES